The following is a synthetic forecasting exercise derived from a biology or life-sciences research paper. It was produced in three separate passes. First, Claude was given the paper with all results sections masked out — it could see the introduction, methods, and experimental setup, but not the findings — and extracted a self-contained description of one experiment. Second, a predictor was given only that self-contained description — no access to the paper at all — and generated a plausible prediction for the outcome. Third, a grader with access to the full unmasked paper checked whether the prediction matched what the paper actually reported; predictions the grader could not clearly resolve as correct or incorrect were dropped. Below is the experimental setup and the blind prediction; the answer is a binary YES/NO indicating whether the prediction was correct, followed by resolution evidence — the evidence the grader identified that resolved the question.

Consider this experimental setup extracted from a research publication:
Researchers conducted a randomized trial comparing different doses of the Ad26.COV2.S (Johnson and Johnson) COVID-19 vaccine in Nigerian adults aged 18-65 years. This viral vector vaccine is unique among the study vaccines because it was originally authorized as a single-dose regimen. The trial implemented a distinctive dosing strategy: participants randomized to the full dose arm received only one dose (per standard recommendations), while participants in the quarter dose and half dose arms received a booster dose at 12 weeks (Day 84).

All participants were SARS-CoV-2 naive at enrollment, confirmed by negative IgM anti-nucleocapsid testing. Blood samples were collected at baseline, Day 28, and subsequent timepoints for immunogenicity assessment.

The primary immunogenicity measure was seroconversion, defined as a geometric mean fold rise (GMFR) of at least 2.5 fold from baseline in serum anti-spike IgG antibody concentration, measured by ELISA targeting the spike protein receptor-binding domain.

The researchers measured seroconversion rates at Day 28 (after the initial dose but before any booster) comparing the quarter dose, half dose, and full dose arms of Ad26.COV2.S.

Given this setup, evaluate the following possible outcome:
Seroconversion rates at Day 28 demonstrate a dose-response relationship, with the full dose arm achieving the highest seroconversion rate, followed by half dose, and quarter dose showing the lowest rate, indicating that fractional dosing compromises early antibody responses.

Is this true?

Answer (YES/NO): NO